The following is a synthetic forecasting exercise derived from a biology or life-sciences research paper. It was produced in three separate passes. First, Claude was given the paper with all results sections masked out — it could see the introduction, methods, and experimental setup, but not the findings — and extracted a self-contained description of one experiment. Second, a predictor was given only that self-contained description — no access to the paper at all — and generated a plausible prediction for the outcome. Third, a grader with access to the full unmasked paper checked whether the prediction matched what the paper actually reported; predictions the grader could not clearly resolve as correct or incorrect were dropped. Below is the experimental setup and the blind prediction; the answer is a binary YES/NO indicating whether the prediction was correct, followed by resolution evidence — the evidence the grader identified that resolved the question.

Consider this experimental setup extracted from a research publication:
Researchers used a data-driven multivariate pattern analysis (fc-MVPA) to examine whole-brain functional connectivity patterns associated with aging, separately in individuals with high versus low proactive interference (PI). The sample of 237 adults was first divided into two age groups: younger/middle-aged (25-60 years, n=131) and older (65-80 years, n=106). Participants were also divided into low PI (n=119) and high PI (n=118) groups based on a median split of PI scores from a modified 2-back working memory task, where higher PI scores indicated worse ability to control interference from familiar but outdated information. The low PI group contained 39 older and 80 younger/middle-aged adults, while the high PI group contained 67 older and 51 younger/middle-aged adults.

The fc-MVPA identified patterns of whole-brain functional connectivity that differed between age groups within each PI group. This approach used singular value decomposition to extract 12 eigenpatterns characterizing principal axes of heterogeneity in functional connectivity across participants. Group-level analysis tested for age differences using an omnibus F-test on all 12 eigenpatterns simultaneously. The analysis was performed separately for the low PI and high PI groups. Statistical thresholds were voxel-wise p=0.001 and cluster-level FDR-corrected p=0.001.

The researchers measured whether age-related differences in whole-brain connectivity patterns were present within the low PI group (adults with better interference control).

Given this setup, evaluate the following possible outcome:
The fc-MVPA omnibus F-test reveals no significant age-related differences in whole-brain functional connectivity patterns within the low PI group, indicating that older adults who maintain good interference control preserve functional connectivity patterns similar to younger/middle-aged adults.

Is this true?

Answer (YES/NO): NO